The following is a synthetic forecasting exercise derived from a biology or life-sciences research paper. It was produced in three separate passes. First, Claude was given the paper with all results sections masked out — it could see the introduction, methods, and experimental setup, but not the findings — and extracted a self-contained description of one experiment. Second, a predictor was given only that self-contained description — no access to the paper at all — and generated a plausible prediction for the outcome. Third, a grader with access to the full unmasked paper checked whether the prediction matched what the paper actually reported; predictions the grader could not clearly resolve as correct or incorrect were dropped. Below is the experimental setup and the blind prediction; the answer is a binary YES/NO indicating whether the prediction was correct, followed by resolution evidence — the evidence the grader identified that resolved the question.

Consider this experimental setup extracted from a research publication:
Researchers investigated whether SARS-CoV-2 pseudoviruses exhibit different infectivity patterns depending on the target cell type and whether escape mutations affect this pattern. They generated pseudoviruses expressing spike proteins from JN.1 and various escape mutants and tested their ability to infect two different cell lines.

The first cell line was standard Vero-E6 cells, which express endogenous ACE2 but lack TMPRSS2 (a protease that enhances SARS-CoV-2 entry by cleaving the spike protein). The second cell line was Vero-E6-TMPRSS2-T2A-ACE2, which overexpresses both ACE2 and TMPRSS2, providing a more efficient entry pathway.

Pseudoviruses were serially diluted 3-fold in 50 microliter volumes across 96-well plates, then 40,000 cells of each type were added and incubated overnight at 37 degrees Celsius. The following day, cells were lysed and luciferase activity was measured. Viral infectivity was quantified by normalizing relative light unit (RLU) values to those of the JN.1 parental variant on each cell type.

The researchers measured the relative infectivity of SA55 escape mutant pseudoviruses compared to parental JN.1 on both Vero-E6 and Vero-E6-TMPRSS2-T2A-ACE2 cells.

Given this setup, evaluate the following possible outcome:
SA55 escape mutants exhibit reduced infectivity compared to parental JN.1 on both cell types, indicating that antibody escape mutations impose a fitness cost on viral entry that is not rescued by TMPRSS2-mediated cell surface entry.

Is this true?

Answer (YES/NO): NO